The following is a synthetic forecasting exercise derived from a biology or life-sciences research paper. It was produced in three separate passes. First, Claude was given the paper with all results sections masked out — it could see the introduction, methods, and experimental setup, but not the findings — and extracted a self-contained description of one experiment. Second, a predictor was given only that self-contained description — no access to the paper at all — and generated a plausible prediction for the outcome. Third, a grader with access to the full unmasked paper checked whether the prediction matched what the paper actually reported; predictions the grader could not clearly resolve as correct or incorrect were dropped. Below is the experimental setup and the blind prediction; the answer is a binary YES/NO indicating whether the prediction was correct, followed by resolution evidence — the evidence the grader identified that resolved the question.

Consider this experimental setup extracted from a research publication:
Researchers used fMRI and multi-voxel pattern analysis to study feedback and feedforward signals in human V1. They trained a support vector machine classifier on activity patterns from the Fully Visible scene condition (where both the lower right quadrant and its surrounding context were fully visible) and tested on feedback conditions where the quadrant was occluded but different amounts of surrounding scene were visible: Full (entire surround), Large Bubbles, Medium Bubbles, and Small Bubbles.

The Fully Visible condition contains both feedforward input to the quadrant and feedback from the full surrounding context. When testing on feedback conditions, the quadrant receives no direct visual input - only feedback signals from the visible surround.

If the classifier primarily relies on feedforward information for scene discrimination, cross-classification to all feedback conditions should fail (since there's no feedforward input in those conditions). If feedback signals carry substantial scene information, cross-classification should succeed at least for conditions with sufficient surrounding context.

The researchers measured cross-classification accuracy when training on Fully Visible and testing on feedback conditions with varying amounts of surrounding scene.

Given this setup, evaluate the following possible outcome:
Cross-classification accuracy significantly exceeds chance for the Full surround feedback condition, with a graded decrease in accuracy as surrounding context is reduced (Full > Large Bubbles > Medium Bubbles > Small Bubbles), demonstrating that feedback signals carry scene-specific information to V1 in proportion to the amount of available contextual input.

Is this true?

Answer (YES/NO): NO